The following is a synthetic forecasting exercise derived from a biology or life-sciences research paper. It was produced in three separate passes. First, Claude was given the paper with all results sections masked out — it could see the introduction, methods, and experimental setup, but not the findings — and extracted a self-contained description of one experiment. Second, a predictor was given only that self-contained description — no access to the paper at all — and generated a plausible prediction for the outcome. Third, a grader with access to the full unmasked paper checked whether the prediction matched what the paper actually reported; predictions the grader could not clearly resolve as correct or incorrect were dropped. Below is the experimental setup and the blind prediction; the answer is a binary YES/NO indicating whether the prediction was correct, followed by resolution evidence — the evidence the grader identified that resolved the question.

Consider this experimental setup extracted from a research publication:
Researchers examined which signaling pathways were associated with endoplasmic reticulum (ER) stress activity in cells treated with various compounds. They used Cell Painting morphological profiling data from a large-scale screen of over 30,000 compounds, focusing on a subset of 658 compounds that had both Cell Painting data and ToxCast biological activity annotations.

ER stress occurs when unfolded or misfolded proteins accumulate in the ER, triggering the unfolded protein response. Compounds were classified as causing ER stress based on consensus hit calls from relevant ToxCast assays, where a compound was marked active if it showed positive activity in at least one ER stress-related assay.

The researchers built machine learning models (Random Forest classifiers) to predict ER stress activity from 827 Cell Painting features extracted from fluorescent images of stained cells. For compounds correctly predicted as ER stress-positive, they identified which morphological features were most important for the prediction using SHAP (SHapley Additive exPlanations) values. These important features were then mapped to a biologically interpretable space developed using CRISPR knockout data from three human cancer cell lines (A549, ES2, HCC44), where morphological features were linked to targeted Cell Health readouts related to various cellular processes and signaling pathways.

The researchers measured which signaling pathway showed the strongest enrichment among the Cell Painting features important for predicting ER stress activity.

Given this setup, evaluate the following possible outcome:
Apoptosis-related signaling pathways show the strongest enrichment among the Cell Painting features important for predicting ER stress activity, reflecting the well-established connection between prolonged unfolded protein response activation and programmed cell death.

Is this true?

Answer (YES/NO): NO